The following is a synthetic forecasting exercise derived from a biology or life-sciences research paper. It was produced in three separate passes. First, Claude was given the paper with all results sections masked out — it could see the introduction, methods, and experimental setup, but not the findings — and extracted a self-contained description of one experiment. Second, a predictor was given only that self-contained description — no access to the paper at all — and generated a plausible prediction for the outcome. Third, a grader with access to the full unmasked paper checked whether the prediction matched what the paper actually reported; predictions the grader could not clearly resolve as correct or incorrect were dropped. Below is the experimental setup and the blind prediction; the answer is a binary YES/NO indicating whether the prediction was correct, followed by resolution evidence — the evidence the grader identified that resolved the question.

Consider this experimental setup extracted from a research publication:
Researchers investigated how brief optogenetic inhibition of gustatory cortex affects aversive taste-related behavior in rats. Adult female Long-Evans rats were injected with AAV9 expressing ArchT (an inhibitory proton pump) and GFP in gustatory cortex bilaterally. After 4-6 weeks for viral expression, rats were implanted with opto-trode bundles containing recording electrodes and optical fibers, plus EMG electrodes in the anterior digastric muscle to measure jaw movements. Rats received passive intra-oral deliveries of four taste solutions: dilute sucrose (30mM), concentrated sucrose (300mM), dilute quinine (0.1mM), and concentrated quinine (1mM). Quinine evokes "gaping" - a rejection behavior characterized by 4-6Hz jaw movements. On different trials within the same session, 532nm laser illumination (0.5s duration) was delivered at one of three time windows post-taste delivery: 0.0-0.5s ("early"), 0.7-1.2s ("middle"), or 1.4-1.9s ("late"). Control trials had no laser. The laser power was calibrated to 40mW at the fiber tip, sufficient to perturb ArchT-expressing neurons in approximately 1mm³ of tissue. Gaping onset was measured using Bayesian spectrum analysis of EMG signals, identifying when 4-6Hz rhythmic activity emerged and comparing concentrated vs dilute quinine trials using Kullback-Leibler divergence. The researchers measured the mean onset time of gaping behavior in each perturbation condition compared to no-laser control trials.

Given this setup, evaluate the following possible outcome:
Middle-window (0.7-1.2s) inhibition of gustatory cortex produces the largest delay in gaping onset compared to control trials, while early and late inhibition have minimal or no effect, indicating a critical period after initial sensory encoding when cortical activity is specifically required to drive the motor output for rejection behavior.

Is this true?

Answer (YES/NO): NO